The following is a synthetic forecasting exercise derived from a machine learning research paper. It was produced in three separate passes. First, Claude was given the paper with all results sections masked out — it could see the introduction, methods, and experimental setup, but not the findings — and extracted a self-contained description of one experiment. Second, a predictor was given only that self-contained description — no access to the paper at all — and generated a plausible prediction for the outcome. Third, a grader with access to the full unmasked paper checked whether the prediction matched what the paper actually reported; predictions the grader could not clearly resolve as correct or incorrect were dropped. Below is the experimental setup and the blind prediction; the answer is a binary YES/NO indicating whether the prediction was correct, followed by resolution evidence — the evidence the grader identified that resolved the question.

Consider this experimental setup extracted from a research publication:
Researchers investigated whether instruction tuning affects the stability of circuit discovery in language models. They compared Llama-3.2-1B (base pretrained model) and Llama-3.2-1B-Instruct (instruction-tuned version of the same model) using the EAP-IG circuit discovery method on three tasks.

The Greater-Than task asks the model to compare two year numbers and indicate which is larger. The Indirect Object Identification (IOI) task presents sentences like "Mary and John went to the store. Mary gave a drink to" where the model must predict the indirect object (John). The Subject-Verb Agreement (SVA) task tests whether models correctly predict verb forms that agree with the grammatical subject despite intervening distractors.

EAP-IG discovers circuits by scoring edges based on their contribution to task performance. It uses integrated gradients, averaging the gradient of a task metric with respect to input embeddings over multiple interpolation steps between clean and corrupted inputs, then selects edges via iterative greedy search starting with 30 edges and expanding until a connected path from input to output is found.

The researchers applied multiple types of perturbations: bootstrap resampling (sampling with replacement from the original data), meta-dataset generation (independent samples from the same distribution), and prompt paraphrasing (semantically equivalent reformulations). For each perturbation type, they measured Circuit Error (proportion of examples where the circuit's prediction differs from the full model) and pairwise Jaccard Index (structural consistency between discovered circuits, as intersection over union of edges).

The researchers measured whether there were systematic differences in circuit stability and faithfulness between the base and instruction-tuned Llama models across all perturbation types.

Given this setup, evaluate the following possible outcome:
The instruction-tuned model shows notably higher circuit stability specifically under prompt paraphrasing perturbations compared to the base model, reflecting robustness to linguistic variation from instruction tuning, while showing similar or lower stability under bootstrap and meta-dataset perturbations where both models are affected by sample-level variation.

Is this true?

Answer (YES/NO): NO